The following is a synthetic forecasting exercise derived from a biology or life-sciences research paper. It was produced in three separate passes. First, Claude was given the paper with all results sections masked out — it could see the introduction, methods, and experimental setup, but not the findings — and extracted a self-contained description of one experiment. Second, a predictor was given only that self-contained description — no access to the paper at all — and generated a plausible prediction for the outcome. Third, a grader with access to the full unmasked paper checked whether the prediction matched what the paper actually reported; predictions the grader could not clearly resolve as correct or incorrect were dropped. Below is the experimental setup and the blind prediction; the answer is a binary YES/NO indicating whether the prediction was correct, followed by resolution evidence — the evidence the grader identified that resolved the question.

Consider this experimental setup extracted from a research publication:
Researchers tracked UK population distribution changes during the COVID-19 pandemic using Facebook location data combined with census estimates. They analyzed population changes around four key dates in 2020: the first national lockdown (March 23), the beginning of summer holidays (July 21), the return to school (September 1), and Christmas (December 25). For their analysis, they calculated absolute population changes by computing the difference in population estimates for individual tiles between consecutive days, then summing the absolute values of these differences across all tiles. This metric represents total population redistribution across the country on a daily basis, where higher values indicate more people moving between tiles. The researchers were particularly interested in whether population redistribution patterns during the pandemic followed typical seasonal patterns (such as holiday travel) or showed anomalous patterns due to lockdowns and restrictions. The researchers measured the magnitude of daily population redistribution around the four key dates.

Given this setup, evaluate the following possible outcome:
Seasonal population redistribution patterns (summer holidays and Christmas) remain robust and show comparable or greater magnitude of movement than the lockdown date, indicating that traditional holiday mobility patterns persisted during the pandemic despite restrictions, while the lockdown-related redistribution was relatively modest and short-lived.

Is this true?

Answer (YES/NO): NO